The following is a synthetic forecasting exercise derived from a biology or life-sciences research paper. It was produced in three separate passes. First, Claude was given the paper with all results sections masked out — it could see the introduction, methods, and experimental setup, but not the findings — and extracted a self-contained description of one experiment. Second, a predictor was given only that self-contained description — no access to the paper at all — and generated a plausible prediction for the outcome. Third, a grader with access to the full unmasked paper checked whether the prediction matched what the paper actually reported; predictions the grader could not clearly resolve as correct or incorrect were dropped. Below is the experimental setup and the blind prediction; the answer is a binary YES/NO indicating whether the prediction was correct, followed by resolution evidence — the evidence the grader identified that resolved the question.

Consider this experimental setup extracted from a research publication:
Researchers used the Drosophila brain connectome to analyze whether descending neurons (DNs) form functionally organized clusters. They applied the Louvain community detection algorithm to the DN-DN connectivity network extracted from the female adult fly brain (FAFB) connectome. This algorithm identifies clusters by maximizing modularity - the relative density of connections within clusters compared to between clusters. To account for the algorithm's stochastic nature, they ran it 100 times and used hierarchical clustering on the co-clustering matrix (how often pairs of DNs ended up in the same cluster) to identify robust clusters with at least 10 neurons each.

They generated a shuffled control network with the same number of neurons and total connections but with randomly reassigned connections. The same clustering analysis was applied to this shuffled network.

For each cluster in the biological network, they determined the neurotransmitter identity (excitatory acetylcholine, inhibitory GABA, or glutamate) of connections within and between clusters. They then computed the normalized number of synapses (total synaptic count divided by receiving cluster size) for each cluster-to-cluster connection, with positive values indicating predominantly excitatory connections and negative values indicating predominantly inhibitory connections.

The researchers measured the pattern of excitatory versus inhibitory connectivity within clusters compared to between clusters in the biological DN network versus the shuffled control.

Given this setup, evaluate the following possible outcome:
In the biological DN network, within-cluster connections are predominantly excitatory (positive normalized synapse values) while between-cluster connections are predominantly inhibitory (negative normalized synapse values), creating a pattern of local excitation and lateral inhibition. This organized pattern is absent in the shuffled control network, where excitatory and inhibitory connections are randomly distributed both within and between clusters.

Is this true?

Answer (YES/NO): YES